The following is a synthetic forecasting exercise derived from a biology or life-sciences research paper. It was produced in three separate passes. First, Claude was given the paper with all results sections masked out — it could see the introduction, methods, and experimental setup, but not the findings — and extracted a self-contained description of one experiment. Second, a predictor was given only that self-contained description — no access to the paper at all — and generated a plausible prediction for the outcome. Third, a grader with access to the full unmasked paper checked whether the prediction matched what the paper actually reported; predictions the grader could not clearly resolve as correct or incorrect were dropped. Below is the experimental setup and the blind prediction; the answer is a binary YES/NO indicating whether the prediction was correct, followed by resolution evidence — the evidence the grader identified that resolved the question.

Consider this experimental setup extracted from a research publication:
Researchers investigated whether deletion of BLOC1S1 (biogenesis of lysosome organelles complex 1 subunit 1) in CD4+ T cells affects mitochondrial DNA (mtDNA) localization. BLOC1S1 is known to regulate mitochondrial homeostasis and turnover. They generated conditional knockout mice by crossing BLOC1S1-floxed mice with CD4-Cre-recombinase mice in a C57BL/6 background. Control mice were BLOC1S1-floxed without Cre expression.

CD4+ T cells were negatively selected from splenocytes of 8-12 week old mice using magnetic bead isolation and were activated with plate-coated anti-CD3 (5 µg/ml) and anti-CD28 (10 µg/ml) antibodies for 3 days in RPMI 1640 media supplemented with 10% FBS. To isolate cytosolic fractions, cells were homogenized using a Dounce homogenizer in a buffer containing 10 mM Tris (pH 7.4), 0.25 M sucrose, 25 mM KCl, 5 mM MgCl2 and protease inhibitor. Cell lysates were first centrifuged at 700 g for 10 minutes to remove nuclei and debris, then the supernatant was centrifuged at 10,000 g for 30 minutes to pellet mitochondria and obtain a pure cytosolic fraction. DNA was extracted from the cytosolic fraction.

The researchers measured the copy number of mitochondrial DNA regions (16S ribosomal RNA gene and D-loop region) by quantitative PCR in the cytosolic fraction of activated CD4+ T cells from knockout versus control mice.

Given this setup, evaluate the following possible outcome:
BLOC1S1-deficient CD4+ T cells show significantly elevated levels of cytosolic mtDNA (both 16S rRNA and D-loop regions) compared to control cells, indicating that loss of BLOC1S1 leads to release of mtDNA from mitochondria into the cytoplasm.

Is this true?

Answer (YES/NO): YES